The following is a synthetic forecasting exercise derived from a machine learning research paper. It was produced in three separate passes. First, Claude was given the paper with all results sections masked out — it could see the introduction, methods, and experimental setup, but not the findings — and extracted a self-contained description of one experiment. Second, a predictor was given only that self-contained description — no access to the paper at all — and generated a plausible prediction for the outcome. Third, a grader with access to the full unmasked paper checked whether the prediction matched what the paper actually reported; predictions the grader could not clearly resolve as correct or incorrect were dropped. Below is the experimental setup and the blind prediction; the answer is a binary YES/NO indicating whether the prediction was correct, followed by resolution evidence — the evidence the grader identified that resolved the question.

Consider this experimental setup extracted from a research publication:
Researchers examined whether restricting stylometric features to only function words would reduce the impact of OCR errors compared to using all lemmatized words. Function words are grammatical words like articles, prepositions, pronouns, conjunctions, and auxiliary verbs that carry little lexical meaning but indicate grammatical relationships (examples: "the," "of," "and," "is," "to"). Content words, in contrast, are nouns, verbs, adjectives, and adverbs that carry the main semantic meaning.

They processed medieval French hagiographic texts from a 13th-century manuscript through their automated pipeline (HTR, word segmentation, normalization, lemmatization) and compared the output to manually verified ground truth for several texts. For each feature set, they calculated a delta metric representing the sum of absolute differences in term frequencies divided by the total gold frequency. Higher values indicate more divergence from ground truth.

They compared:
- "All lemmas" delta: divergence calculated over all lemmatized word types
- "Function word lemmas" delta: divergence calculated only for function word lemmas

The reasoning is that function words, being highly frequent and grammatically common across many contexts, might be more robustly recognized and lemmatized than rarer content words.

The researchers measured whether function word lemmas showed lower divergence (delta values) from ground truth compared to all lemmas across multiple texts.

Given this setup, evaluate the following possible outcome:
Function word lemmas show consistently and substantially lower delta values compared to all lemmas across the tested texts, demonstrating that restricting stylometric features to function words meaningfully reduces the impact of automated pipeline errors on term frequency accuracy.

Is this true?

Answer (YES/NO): YES